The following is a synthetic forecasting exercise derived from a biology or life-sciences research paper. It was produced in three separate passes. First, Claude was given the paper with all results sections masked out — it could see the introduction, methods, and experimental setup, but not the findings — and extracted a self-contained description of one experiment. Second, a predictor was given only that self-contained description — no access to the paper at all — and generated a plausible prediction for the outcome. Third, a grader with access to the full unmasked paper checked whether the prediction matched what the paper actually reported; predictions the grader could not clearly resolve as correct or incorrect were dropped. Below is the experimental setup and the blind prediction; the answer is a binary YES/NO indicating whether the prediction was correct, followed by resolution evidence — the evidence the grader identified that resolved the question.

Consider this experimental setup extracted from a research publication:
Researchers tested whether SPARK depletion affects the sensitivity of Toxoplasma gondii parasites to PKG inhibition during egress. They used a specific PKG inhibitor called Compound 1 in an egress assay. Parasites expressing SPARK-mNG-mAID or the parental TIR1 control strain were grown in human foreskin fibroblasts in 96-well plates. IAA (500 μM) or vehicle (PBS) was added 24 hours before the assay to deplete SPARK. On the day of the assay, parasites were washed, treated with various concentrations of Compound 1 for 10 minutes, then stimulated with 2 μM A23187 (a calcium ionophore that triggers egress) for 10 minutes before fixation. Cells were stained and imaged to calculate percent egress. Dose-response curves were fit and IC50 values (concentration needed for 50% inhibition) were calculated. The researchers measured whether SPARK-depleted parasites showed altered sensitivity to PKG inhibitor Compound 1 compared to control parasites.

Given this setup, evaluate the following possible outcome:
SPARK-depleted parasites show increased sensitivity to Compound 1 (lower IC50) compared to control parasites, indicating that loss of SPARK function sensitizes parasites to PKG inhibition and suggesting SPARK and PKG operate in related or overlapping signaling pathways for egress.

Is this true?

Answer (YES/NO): YES